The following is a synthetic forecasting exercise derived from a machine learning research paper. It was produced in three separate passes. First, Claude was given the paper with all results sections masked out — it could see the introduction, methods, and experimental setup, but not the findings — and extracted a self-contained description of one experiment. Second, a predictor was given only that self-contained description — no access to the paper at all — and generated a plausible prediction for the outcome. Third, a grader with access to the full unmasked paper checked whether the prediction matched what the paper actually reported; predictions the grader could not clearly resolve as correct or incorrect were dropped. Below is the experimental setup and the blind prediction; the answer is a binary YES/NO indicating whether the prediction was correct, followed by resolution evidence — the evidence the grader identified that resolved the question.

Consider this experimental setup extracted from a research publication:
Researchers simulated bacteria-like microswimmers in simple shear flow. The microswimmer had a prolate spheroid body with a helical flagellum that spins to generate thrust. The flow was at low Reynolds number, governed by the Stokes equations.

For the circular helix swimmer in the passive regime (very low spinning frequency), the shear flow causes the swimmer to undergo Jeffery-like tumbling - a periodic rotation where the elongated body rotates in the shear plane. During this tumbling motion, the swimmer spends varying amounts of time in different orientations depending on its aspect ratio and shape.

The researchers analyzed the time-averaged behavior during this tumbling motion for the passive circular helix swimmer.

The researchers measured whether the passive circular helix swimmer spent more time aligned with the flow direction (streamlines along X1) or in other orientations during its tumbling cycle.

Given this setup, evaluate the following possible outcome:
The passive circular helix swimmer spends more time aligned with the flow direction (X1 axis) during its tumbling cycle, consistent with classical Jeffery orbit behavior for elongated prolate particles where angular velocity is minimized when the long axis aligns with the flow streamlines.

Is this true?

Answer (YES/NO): NO